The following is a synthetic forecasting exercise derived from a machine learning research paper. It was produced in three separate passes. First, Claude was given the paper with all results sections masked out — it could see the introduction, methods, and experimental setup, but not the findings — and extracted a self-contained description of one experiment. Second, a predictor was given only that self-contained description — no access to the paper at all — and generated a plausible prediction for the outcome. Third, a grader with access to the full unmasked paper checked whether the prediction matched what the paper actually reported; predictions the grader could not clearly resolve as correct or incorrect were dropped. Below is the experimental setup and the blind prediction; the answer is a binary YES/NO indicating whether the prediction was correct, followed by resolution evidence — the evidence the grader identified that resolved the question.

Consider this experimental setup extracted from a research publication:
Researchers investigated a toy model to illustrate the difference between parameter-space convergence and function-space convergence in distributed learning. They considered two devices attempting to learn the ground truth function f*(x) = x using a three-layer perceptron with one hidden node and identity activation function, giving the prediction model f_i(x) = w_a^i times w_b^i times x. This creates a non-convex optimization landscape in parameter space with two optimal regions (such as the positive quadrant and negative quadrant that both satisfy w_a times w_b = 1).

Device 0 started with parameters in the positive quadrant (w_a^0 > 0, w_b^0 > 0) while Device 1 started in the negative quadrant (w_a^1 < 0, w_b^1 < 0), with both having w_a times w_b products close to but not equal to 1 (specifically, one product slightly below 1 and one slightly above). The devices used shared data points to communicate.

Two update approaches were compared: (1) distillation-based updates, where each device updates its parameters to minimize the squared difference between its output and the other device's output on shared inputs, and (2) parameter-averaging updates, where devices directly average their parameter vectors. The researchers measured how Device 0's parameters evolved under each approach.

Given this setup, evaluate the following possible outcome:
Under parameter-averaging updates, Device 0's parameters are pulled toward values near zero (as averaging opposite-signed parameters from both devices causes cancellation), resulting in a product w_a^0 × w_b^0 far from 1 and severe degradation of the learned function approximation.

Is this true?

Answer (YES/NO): NO